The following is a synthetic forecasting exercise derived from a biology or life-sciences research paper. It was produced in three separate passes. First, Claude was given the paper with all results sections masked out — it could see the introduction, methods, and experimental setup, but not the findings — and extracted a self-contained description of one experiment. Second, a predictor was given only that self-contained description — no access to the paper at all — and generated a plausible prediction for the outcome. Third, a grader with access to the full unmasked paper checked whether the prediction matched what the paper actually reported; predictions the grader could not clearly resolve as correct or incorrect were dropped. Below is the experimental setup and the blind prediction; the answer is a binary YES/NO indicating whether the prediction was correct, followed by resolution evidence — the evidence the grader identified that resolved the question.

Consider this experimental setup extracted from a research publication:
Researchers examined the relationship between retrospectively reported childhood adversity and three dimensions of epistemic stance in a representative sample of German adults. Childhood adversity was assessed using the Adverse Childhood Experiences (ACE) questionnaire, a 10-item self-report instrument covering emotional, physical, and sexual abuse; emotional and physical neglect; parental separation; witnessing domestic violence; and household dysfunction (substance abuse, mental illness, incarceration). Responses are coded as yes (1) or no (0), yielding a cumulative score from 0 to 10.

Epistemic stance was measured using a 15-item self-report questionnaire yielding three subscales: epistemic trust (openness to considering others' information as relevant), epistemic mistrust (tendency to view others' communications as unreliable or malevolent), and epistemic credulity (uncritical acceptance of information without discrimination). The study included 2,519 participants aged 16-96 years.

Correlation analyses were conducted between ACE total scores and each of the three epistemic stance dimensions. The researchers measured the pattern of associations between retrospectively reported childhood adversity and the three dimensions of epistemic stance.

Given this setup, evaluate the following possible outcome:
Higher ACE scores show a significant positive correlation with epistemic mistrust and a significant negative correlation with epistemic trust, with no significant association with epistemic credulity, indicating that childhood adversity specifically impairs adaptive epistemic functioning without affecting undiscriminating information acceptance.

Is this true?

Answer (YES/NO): NO